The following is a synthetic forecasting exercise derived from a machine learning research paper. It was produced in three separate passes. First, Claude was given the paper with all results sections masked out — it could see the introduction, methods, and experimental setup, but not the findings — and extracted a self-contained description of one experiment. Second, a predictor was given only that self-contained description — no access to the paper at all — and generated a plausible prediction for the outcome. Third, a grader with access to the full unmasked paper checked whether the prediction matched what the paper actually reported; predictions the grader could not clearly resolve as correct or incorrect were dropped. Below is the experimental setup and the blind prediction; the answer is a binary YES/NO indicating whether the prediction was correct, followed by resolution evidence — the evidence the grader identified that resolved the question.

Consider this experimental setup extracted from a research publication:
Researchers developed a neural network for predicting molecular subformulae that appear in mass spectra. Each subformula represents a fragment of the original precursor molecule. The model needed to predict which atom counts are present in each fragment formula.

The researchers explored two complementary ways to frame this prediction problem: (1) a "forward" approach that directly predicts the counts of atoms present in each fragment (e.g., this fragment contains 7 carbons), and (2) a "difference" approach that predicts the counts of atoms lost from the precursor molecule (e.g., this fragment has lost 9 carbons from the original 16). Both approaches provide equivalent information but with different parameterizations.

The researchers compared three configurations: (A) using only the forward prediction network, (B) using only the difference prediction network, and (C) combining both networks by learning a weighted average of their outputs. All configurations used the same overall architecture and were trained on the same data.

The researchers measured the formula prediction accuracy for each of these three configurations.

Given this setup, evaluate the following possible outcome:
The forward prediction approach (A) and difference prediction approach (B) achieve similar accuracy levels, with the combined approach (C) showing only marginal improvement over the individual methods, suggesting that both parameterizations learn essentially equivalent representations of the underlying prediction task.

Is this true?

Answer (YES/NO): NO